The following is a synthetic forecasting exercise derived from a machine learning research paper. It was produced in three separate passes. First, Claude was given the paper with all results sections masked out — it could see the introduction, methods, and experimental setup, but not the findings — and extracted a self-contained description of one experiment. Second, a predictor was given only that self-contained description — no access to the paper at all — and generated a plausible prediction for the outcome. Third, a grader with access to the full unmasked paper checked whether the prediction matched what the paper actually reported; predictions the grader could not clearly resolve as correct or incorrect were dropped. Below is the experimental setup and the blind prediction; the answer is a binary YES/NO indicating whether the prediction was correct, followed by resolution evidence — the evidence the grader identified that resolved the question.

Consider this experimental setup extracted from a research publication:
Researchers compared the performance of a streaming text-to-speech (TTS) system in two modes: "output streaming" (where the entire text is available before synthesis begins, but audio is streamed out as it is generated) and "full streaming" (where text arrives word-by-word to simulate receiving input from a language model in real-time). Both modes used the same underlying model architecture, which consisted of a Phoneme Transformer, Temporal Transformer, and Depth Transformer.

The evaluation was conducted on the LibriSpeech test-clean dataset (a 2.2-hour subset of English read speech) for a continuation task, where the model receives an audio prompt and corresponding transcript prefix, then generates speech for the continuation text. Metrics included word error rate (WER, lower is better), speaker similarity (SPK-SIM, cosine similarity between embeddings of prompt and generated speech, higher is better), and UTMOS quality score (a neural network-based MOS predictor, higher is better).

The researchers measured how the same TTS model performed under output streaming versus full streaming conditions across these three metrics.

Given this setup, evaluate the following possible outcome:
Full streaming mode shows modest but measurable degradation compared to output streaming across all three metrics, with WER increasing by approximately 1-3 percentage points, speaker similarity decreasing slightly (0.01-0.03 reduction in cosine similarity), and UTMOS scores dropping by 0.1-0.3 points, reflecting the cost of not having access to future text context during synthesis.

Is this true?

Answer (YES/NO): NO